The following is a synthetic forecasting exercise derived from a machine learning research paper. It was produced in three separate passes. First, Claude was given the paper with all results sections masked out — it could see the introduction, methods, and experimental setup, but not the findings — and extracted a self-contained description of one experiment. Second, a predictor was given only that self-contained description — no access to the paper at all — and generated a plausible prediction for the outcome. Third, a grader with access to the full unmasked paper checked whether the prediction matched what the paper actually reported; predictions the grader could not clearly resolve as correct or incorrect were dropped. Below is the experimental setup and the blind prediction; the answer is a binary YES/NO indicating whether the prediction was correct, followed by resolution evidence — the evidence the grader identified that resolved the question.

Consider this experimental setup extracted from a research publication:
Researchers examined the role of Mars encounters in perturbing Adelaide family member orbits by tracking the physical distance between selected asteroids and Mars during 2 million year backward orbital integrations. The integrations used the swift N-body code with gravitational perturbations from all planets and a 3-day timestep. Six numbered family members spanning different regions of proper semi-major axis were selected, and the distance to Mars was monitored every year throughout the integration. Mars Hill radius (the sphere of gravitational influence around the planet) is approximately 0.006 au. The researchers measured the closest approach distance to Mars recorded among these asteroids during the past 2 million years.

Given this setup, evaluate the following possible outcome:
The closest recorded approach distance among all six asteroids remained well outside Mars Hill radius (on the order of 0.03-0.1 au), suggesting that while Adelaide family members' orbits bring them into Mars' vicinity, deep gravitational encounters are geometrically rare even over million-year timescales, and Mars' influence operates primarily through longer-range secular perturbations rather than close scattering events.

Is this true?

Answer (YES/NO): NO